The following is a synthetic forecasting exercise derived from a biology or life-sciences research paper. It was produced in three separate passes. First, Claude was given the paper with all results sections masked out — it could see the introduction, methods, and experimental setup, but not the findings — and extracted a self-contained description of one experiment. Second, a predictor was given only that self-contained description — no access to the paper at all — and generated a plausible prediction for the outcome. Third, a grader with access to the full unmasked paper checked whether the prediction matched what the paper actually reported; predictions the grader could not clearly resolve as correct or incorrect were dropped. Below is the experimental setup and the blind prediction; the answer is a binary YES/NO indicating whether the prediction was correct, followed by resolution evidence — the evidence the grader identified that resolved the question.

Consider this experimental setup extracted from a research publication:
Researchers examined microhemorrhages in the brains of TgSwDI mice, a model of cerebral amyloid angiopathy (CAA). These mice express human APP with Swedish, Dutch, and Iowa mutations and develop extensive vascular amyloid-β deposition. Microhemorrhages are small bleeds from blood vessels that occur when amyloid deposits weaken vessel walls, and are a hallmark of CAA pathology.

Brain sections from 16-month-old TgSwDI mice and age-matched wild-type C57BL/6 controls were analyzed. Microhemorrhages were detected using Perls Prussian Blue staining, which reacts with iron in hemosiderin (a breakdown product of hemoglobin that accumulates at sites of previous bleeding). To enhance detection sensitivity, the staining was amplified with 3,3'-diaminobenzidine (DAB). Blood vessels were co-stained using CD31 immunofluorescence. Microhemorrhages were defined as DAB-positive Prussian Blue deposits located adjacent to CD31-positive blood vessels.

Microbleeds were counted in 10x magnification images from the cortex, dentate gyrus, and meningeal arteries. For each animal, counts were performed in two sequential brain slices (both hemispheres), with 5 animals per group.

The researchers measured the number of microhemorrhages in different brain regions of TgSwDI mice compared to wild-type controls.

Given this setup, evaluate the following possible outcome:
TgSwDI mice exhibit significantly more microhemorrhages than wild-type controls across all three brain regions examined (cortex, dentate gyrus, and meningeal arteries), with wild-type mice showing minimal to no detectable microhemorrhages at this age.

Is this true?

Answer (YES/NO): YES